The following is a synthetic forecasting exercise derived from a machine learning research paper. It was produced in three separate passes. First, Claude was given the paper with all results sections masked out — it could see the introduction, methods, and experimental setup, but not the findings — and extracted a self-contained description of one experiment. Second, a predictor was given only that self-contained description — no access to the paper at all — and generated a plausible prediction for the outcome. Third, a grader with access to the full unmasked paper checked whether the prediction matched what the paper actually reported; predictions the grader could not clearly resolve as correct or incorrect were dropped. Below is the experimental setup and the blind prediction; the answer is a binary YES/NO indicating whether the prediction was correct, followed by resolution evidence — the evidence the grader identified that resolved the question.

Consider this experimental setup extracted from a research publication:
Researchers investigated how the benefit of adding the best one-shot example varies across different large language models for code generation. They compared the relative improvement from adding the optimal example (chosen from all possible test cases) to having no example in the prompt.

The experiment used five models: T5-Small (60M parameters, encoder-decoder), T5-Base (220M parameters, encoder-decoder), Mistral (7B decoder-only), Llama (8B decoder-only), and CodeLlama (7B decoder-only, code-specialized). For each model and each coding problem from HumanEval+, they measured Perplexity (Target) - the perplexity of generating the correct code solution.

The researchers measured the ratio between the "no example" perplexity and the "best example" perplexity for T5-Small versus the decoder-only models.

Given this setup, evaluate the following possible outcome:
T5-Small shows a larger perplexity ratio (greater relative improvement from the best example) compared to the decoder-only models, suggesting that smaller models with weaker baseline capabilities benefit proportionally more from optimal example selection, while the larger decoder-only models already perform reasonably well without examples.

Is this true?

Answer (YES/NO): YES